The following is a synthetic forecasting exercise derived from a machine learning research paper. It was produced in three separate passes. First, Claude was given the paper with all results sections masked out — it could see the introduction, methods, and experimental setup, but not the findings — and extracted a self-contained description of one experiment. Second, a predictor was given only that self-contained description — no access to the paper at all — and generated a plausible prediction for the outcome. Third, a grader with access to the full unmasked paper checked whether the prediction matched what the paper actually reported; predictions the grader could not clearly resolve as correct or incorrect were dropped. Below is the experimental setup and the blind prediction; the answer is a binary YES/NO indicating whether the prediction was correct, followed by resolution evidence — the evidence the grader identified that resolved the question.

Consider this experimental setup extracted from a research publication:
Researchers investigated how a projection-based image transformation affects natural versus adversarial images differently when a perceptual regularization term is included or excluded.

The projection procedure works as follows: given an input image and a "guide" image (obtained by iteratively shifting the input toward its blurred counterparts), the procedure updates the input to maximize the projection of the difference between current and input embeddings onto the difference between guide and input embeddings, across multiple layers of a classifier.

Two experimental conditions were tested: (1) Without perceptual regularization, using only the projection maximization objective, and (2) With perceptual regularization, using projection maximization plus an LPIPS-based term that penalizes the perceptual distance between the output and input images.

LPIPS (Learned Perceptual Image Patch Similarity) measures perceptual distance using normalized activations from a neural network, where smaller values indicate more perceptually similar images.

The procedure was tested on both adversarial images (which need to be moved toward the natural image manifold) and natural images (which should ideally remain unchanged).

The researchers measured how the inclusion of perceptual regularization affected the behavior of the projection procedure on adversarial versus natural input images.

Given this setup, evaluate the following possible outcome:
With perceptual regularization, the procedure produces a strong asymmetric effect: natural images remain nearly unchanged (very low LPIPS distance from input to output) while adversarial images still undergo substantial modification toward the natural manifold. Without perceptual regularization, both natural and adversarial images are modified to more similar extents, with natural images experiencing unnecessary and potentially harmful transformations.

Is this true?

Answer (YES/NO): YES